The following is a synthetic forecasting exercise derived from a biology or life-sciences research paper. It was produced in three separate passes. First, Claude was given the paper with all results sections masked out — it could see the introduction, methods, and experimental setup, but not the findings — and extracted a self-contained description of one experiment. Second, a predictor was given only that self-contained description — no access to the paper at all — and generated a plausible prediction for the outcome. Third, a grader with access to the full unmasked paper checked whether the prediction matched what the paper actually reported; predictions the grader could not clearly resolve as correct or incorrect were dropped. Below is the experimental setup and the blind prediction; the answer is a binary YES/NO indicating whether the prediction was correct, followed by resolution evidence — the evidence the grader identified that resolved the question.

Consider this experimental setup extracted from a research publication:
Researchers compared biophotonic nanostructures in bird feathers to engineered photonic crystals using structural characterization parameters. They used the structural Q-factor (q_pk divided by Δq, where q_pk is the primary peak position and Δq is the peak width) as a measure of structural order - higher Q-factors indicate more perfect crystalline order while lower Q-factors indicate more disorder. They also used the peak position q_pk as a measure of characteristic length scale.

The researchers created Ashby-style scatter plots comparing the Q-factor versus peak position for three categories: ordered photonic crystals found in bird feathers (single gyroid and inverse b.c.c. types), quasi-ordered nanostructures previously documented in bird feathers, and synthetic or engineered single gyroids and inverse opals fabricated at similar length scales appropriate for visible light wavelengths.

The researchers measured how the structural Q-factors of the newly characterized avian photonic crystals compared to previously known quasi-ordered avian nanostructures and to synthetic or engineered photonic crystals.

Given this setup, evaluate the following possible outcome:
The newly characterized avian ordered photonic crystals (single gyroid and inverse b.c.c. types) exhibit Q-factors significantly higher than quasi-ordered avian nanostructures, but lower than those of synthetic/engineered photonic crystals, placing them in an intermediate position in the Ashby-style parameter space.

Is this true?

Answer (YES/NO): NO